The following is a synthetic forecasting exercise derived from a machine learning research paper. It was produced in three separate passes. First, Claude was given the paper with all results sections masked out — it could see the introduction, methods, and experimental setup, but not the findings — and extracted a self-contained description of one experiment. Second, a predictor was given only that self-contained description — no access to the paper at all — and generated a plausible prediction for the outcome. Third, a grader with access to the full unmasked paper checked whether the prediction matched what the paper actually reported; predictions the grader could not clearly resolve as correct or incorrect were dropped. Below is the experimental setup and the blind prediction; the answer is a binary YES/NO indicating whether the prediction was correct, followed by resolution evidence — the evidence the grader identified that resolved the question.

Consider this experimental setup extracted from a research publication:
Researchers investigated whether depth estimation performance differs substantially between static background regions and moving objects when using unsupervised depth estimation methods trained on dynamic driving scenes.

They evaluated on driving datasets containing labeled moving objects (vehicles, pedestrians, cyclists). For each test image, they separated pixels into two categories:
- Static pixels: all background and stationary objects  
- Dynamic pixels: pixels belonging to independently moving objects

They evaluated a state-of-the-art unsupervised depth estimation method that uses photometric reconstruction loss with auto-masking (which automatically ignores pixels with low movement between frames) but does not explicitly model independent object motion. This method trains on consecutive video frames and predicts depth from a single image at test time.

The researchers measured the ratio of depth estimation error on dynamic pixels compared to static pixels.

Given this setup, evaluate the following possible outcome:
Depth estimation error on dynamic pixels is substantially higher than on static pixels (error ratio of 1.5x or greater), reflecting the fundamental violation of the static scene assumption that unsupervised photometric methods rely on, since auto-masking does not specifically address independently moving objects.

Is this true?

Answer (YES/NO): YES